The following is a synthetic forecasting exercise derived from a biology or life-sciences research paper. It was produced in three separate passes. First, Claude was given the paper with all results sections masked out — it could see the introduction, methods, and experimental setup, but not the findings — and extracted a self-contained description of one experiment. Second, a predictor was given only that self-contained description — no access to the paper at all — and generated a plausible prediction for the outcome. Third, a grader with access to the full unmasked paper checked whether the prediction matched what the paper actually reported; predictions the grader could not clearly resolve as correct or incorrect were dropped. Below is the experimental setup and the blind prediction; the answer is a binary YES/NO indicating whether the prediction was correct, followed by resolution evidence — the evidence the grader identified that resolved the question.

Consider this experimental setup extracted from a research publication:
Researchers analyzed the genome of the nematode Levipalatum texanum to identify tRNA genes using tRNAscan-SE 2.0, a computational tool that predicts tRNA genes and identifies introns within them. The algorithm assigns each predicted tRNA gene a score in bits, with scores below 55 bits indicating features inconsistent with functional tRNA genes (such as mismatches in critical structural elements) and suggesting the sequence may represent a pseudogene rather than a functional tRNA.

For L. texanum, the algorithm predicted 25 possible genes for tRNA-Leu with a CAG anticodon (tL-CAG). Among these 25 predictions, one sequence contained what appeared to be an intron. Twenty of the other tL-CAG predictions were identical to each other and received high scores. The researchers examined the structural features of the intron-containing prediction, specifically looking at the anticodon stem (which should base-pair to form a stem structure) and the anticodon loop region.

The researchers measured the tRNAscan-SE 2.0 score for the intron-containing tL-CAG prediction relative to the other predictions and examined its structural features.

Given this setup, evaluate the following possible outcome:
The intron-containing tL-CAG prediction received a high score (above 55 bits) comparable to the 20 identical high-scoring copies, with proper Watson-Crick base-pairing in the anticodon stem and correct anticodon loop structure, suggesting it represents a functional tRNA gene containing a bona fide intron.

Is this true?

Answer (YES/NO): NO